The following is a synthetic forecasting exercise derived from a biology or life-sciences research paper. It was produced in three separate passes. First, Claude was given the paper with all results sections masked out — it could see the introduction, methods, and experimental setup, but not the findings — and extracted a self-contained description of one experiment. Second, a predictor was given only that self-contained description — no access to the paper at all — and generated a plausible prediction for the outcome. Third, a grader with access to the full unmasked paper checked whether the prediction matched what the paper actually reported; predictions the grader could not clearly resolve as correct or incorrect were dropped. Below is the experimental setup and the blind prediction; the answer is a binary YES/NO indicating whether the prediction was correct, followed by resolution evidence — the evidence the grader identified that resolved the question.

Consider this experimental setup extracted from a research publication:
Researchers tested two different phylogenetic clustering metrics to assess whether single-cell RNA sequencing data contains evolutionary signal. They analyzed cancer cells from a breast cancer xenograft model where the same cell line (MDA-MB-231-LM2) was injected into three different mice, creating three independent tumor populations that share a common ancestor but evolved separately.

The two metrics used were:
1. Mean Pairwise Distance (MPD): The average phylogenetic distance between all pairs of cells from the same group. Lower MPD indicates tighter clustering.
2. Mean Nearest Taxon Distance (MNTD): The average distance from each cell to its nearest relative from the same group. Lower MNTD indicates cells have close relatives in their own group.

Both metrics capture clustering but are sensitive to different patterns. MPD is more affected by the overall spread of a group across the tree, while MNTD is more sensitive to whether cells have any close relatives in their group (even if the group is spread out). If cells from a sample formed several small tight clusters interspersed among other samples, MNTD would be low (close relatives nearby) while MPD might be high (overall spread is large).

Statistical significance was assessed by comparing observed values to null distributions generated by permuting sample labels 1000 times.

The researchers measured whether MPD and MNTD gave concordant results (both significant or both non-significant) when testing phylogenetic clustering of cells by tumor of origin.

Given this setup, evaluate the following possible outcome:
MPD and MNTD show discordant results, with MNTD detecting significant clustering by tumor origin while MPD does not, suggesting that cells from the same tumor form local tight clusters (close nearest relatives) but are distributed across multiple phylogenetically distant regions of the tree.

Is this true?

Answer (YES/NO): NO